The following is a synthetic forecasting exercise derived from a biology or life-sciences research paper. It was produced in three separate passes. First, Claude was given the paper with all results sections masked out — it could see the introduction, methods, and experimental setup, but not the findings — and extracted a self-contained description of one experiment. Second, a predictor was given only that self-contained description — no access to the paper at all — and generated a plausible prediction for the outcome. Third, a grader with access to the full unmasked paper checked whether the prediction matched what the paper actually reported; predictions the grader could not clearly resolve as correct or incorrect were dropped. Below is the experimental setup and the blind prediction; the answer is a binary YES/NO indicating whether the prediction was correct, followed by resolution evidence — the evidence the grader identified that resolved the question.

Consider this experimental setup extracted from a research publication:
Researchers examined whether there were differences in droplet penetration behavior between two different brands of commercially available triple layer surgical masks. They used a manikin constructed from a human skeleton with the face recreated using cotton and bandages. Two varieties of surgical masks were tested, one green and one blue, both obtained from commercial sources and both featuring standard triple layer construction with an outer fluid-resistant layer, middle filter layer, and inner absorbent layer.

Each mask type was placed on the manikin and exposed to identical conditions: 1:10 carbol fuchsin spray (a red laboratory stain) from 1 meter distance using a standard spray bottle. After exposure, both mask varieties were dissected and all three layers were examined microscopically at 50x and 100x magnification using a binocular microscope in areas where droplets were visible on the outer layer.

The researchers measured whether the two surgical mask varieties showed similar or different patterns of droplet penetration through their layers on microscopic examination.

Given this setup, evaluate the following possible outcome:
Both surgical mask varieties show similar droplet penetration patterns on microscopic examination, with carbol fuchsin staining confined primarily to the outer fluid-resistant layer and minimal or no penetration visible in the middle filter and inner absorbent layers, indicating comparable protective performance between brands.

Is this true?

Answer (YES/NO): NO